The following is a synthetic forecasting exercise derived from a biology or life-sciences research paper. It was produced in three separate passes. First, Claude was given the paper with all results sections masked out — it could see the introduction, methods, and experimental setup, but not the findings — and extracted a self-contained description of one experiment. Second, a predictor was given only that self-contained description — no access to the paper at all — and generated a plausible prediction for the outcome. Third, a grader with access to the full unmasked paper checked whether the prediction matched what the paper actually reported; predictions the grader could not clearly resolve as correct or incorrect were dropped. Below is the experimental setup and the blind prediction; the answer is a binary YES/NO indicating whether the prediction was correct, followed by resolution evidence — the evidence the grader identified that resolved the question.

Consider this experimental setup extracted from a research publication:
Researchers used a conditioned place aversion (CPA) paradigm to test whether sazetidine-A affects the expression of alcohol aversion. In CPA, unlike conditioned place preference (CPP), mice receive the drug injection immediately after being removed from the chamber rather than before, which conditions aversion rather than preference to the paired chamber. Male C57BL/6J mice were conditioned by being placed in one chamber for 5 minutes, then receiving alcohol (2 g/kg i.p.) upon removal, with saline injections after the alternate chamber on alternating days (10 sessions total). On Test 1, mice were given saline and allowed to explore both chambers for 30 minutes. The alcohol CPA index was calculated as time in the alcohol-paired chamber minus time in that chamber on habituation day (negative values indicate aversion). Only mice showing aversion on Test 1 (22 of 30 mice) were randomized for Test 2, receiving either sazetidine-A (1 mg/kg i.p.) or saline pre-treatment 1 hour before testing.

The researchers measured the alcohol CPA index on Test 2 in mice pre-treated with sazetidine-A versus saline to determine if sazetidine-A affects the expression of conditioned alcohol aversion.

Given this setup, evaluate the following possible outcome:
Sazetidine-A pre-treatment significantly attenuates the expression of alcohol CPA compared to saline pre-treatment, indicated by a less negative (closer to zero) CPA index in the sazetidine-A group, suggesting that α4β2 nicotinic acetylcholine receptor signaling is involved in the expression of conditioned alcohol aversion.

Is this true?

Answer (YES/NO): NO